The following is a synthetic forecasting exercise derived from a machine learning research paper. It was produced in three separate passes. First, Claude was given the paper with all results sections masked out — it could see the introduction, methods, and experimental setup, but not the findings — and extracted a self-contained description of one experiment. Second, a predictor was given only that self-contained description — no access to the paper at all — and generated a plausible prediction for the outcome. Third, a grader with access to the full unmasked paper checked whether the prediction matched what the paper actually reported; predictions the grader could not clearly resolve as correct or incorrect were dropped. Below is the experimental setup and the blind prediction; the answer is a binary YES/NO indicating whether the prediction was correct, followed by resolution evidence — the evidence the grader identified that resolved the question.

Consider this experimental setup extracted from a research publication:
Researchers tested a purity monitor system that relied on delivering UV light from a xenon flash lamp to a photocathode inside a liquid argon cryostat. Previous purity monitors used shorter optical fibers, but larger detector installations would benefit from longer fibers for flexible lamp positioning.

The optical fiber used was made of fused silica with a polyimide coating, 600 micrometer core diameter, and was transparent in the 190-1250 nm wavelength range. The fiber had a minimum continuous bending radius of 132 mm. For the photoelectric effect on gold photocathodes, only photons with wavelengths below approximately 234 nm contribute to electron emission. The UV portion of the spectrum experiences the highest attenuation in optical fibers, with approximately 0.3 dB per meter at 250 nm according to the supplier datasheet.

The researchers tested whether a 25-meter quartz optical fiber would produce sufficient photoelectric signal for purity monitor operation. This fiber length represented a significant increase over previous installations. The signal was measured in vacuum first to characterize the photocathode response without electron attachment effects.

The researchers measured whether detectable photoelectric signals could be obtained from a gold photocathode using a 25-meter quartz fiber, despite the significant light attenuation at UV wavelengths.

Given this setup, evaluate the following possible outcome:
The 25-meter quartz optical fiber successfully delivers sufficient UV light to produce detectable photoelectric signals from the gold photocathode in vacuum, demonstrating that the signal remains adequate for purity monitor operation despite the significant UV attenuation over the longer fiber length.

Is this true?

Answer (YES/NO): YES